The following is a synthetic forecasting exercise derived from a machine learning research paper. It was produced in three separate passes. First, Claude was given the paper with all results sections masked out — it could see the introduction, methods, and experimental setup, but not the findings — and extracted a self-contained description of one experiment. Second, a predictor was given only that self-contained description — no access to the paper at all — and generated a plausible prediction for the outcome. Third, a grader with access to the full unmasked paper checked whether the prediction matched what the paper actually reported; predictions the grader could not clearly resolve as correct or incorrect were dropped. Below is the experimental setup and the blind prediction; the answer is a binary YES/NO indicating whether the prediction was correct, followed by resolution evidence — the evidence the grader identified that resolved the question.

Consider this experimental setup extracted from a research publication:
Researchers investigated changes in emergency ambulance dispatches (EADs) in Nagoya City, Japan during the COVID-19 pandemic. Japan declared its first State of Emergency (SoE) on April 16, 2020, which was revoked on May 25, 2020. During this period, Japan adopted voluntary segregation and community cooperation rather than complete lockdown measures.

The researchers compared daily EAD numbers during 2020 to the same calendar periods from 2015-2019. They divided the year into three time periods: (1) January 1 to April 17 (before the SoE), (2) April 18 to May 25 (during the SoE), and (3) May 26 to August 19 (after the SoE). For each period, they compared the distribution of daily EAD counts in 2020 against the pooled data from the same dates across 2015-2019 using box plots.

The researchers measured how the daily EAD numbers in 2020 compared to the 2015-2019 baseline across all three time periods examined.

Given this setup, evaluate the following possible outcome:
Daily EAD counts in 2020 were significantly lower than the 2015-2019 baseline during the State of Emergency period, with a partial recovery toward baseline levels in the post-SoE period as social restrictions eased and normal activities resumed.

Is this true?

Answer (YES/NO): NO